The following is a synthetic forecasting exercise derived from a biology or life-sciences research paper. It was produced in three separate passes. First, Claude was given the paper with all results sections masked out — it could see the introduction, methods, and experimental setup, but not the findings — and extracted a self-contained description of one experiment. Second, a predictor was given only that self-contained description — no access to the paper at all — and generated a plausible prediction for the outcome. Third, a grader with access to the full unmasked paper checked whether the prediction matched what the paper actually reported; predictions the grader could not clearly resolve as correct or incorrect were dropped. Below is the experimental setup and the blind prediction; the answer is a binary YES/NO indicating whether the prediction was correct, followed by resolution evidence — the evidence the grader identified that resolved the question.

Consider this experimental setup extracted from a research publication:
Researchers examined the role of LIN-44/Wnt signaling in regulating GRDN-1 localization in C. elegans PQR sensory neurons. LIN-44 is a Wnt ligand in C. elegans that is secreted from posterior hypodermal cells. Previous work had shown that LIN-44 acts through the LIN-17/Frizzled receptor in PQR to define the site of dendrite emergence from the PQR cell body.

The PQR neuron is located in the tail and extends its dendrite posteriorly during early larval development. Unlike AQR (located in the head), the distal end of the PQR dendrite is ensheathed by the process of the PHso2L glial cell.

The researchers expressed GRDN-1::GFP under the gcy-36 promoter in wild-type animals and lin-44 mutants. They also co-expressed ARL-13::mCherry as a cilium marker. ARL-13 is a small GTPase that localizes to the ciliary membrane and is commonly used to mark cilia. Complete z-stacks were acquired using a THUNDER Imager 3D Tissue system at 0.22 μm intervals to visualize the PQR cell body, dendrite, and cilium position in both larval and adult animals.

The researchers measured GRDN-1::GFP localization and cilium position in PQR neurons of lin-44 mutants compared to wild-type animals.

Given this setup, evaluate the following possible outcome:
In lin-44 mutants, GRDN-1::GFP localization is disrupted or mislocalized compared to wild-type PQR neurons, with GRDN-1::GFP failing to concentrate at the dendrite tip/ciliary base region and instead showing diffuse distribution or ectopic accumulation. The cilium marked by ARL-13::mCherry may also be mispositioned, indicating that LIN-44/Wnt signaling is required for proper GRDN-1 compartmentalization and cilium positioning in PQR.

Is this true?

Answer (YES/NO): YES